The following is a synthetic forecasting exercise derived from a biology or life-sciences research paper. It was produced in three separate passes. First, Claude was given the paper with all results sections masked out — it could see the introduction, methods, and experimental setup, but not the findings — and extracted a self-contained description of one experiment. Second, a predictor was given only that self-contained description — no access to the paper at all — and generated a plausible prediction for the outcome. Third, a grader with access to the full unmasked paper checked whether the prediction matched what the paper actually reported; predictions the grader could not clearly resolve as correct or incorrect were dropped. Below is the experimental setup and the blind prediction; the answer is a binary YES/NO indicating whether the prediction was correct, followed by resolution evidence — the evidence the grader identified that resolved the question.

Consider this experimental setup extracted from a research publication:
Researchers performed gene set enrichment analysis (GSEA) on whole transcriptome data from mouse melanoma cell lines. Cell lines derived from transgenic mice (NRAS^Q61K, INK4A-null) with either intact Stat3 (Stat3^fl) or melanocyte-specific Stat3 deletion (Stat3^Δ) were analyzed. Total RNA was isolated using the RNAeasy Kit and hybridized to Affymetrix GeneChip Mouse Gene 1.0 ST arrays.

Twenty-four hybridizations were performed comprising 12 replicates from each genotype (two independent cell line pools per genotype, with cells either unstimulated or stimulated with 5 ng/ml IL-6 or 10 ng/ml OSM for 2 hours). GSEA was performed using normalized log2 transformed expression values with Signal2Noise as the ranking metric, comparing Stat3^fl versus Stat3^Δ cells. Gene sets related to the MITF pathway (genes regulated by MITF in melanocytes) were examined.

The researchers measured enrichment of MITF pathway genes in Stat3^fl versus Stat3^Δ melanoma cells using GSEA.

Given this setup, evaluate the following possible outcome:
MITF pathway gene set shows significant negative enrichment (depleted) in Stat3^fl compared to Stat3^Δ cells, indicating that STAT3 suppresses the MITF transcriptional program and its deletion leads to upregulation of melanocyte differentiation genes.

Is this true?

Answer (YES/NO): YES